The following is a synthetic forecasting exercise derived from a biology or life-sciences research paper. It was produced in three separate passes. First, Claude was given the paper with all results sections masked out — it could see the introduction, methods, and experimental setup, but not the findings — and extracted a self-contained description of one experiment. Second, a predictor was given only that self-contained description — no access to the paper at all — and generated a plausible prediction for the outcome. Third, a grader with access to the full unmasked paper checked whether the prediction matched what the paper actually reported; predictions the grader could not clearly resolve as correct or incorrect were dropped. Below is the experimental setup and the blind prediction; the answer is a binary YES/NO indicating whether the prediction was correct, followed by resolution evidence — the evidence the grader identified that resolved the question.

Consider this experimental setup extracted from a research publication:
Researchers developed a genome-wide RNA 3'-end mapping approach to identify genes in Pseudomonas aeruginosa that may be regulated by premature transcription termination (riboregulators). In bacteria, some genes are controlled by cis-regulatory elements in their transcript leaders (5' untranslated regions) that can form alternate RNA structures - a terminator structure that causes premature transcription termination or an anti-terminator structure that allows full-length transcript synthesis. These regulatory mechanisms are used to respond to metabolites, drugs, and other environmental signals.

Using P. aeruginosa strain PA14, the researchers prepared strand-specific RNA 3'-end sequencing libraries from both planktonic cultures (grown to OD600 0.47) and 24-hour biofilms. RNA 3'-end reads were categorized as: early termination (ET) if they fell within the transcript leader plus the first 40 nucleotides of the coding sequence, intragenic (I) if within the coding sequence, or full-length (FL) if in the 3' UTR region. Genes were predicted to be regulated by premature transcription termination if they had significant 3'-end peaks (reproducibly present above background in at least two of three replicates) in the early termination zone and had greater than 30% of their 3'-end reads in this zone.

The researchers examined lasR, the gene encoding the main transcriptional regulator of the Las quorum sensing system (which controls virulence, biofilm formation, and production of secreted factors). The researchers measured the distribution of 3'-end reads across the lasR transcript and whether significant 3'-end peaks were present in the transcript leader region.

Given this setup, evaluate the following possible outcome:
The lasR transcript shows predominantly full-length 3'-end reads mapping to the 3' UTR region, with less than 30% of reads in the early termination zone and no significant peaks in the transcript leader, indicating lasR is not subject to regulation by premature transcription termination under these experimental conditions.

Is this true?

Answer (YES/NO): NO